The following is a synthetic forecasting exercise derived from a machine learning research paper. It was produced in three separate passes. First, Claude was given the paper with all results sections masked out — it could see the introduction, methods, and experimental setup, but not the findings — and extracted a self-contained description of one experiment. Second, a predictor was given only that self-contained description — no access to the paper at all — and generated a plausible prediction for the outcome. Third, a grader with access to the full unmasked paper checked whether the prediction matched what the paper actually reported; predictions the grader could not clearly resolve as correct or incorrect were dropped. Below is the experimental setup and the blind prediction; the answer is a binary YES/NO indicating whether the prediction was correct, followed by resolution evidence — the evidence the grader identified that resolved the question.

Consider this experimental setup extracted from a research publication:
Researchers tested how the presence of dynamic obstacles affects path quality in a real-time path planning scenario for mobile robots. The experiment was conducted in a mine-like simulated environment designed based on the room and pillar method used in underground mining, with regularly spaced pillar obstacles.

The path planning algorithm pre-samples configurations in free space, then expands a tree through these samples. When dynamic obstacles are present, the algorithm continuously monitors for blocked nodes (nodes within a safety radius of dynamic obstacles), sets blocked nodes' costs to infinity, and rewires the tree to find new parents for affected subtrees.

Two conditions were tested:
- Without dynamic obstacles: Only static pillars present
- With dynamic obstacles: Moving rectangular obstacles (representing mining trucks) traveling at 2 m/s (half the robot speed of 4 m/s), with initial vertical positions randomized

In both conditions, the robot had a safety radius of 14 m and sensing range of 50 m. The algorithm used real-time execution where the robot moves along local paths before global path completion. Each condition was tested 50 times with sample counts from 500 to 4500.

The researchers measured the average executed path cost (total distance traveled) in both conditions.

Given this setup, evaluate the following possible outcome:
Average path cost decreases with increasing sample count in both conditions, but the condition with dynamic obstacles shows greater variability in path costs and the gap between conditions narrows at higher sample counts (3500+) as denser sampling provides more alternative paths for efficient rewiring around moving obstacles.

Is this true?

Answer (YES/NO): NO